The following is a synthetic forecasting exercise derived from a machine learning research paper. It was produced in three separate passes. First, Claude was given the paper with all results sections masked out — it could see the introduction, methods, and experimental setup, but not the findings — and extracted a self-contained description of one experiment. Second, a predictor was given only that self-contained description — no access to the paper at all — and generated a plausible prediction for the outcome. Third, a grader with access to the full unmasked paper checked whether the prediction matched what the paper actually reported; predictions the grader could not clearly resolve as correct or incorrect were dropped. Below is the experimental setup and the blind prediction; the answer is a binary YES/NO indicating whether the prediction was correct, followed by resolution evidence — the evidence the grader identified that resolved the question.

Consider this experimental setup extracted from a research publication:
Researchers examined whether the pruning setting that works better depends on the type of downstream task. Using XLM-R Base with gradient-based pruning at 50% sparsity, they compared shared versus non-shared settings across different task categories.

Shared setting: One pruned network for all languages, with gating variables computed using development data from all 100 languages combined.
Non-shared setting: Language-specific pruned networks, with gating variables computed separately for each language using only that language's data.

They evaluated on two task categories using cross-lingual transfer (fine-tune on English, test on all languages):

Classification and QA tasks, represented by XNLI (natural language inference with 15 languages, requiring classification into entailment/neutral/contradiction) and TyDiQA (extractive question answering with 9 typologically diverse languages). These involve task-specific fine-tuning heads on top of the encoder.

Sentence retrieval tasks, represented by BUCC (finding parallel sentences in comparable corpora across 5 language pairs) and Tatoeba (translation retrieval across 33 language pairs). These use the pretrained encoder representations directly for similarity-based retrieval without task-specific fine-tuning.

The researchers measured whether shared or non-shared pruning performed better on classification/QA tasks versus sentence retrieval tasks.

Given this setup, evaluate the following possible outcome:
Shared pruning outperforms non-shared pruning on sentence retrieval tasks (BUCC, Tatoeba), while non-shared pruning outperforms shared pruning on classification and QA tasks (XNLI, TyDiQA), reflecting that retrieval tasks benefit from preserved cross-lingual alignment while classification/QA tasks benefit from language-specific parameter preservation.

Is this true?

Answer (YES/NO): NO